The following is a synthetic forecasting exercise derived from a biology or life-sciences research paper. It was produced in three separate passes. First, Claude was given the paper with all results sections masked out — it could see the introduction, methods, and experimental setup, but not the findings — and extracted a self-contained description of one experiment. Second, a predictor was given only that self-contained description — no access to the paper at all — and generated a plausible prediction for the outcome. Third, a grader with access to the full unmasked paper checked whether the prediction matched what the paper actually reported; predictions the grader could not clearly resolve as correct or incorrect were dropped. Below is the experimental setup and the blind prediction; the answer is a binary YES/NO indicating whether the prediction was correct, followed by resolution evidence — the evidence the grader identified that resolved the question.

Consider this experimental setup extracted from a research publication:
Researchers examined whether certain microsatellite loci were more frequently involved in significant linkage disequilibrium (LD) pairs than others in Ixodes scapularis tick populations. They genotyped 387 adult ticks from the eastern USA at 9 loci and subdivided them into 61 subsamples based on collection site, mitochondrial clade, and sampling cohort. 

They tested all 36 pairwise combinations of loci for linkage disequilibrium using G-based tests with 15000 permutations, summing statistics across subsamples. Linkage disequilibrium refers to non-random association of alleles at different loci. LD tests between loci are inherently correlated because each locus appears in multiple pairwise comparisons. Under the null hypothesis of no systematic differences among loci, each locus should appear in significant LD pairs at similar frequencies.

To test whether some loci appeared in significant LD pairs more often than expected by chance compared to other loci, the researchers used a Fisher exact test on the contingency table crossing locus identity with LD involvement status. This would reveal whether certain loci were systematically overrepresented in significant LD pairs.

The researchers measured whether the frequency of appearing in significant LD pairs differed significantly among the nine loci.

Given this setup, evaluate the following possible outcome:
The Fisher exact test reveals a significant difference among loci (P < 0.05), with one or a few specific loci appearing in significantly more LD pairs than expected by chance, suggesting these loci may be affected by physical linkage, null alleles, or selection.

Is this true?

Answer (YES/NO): NO